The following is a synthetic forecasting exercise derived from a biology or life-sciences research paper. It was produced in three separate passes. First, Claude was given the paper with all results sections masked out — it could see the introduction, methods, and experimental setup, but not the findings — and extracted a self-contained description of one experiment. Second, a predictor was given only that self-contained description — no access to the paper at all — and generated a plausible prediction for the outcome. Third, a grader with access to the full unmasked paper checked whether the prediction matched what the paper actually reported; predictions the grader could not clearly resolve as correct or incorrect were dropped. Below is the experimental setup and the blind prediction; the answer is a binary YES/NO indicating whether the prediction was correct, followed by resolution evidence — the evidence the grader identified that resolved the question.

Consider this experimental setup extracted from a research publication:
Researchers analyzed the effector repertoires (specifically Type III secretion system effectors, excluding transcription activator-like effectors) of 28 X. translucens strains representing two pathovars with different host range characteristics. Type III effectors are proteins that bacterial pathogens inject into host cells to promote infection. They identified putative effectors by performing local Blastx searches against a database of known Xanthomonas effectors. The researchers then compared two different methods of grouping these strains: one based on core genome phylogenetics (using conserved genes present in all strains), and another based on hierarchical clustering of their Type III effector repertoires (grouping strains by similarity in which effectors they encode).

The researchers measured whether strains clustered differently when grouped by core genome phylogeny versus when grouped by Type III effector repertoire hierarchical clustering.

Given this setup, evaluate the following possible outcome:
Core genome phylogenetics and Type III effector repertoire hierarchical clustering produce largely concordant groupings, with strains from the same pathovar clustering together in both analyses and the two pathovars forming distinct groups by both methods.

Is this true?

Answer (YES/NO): YES